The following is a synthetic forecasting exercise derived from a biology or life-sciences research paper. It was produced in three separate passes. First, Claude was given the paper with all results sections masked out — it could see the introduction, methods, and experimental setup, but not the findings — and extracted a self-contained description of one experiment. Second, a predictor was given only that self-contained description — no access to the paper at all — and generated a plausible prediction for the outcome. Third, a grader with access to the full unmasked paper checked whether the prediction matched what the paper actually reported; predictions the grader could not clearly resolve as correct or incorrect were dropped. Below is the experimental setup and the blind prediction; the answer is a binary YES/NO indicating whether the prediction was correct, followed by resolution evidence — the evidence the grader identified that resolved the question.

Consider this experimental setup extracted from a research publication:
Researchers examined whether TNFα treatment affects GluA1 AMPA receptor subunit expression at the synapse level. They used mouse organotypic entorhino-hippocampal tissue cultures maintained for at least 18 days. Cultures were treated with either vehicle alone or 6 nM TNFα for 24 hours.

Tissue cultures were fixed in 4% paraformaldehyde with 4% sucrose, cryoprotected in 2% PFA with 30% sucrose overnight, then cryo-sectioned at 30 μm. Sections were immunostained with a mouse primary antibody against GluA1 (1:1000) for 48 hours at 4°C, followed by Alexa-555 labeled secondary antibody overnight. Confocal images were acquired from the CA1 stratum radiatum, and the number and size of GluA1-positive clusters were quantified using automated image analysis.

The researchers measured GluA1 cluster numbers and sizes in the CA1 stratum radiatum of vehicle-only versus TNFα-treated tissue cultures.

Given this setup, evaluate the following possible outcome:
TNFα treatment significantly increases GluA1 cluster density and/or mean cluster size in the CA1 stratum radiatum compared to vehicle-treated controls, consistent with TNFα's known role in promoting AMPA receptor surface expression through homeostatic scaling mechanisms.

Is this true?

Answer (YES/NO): YES